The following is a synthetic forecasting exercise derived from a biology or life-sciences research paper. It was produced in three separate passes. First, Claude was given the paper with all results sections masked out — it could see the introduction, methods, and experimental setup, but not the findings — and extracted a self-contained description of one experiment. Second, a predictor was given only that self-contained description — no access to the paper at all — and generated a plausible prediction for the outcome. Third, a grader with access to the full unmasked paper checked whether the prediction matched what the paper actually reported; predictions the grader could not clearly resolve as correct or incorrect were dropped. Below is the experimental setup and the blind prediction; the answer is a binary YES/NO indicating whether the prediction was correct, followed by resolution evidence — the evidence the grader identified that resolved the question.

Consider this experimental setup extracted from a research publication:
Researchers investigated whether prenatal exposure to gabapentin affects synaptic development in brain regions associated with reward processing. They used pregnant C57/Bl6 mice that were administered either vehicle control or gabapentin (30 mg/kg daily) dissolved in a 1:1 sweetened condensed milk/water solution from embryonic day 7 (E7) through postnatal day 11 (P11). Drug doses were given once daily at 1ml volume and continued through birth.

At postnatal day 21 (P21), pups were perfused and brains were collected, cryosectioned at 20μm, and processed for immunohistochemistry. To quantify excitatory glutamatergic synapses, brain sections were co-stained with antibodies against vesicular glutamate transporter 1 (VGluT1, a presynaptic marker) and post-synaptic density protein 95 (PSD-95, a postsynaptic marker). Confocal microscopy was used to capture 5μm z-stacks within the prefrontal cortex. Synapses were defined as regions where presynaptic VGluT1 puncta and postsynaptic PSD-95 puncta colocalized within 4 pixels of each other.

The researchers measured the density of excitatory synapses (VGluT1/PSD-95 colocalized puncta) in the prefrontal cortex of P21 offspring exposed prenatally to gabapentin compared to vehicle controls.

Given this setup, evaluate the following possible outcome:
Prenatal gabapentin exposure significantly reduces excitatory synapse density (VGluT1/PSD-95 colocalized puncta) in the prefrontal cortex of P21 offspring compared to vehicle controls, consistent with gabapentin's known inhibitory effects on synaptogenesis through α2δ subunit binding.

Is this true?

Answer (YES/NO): NO